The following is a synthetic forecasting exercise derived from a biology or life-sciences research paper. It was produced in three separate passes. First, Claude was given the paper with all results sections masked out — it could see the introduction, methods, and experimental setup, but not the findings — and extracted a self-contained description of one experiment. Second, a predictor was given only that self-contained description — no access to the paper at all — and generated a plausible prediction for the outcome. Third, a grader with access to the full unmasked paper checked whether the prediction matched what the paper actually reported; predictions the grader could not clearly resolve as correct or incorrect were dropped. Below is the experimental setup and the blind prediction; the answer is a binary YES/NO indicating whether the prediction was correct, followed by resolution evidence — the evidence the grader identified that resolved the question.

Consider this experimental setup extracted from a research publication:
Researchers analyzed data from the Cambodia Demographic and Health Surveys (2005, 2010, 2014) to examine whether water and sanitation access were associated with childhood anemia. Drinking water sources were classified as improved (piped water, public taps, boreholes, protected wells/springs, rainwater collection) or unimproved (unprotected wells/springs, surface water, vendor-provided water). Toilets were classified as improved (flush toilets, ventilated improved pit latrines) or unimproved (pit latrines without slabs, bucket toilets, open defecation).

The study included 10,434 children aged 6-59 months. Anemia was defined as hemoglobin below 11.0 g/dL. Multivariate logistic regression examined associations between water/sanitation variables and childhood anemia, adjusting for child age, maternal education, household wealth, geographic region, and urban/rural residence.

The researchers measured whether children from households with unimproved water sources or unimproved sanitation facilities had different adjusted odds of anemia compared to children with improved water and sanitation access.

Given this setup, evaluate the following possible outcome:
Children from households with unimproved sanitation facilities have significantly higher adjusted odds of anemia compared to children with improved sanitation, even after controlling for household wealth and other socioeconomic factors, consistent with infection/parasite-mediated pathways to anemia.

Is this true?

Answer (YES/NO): NO